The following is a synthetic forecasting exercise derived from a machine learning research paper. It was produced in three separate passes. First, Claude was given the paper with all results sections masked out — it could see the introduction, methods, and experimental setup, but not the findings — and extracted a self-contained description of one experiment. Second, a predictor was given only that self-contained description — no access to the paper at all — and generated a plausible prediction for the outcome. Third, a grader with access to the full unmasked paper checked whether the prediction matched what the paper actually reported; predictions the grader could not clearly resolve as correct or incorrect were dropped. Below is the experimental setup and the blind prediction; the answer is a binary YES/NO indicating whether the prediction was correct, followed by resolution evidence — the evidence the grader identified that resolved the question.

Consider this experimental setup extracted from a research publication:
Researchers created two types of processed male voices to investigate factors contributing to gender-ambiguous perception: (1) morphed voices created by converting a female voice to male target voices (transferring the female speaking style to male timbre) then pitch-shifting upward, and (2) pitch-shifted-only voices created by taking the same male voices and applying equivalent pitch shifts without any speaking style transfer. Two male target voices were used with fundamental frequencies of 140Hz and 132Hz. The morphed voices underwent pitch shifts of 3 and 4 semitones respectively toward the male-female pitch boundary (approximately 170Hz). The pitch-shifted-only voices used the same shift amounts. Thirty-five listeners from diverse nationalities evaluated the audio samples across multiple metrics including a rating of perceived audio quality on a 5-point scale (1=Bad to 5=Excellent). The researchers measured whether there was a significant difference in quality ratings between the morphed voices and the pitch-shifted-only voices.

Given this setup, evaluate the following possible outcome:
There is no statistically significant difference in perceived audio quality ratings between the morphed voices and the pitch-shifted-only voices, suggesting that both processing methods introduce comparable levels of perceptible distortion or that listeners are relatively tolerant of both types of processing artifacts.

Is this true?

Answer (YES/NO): YES